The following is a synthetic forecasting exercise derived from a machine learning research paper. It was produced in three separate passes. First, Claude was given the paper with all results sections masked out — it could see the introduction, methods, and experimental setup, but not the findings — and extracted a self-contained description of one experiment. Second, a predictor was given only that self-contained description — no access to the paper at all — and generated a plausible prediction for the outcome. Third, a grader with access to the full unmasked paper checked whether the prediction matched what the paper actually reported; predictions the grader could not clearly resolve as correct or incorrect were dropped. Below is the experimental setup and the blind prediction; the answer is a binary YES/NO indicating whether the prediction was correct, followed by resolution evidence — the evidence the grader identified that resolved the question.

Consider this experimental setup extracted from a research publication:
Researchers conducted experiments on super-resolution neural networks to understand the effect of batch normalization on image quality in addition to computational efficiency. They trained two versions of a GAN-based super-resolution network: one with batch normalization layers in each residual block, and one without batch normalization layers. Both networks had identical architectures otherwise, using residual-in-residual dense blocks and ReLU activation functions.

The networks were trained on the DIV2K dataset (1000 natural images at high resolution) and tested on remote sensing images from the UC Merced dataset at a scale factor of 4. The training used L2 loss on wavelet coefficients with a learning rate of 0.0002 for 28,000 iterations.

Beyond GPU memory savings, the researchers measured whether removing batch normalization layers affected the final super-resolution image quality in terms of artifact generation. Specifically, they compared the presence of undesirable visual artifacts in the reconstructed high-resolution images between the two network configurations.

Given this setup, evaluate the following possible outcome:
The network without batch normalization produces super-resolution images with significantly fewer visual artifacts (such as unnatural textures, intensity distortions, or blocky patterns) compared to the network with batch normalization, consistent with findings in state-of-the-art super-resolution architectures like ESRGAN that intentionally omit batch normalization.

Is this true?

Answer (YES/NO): YES